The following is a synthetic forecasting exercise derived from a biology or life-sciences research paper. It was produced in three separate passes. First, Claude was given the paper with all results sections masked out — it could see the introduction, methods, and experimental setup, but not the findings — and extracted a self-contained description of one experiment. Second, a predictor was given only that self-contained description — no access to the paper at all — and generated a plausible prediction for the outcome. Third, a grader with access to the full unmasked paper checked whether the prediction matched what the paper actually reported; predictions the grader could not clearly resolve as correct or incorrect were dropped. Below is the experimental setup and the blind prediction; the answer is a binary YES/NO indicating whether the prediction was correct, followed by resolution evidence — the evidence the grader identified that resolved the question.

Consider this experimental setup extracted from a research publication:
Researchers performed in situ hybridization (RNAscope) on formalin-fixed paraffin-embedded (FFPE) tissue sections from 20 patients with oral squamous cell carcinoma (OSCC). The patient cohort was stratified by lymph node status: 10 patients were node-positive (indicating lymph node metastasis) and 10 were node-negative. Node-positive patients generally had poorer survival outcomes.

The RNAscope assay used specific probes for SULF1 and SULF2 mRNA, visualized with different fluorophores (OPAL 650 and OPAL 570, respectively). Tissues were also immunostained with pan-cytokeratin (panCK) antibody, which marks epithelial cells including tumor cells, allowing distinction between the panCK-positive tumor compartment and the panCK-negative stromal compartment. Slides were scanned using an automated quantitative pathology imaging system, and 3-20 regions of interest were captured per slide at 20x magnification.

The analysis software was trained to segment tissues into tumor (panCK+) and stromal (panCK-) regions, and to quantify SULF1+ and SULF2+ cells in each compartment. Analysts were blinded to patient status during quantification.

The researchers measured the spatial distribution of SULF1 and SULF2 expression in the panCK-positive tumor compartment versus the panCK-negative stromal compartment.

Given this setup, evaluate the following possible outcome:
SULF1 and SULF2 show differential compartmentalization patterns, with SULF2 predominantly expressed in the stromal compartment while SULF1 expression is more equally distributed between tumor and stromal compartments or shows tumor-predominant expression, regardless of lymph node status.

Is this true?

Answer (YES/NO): NO